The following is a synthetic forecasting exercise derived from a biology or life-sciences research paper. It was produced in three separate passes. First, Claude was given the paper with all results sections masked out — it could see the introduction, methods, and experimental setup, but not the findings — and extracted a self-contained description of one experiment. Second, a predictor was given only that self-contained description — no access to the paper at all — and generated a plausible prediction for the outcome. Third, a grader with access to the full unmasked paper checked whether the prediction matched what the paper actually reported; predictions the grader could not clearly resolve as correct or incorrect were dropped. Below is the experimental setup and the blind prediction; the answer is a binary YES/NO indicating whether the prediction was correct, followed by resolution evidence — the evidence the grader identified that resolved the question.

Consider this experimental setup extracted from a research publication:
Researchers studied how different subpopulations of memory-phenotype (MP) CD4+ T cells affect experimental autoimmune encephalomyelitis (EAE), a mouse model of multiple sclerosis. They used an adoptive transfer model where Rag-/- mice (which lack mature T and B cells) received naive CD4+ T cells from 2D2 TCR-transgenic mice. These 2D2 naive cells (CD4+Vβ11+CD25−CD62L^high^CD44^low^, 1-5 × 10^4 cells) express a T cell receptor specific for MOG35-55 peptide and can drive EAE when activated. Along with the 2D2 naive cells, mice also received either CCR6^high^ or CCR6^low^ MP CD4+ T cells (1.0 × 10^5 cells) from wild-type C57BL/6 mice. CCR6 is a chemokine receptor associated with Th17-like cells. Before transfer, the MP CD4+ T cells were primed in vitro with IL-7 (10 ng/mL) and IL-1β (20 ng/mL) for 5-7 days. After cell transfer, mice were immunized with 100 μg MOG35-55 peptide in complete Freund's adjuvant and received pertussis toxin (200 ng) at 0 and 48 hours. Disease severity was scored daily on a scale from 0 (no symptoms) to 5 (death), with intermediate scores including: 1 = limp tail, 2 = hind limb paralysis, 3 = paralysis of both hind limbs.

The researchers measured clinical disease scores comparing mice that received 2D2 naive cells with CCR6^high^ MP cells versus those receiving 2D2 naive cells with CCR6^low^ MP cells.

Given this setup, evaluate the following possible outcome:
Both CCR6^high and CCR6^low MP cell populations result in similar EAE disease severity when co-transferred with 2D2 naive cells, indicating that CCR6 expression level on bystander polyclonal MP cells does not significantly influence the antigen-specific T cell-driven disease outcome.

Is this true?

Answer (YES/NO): NO